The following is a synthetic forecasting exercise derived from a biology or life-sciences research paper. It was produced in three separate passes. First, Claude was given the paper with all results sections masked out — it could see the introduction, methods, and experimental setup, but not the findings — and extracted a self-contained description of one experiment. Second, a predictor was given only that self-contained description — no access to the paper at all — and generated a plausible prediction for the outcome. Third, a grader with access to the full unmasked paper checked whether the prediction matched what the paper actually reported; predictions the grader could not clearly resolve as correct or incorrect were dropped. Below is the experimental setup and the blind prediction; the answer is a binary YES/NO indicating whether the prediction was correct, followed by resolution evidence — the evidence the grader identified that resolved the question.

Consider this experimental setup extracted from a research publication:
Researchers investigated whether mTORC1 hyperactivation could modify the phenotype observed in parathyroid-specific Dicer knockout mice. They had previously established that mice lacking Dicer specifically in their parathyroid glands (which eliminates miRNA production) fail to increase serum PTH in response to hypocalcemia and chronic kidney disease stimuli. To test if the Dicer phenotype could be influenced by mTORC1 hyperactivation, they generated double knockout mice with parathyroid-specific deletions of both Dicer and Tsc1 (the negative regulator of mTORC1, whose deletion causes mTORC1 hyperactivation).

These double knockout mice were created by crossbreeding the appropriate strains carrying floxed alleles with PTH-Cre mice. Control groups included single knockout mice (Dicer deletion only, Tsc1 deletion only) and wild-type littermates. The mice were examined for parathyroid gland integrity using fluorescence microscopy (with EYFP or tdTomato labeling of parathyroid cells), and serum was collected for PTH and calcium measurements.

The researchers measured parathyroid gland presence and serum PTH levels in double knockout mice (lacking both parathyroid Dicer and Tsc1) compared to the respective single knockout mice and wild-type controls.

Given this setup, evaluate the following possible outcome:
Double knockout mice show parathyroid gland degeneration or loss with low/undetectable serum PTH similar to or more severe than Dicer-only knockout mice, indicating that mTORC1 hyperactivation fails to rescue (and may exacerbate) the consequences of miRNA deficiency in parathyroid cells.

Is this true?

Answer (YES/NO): NO